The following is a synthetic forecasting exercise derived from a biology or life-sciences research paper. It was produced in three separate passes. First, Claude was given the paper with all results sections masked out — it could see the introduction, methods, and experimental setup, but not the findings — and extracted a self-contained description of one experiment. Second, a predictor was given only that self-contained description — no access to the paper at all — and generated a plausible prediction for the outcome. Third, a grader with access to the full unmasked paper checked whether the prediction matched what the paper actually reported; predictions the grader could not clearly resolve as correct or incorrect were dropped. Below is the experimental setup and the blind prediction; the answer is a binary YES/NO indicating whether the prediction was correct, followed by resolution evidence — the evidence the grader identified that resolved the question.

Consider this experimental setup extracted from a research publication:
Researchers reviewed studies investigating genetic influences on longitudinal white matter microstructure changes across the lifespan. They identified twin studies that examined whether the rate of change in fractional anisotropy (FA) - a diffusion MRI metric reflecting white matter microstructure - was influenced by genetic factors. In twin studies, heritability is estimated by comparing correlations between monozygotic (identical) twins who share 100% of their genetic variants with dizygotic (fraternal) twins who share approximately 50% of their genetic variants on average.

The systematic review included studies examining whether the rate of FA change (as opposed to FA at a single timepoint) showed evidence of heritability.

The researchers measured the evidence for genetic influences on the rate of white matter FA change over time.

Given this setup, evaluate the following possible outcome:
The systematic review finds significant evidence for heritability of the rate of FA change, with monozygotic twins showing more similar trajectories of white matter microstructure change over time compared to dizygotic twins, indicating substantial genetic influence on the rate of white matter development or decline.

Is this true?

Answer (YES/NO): NO